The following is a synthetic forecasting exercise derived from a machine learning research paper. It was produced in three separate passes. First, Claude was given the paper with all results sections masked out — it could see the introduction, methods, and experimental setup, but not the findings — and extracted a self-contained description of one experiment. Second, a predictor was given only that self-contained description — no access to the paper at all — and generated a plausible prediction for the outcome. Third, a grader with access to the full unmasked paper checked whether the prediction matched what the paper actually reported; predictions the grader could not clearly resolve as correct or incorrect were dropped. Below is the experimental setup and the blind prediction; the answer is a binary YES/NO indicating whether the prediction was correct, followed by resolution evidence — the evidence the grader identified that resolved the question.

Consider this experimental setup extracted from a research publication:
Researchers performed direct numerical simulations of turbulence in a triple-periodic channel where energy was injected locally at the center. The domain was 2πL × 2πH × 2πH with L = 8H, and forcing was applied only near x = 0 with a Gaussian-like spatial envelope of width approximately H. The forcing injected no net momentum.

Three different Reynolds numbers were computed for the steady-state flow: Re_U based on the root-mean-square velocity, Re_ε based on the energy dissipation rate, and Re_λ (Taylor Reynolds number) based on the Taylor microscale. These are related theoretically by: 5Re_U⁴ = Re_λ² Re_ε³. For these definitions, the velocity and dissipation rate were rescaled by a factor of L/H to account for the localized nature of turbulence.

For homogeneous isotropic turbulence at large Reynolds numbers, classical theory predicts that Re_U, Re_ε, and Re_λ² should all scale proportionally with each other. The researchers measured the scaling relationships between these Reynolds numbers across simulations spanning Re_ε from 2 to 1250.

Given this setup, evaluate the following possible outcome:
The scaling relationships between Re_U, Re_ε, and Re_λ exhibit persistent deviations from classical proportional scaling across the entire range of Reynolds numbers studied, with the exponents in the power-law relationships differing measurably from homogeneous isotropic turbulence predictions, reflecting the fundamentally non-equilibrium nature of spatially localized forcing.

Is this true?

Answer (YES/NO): NO